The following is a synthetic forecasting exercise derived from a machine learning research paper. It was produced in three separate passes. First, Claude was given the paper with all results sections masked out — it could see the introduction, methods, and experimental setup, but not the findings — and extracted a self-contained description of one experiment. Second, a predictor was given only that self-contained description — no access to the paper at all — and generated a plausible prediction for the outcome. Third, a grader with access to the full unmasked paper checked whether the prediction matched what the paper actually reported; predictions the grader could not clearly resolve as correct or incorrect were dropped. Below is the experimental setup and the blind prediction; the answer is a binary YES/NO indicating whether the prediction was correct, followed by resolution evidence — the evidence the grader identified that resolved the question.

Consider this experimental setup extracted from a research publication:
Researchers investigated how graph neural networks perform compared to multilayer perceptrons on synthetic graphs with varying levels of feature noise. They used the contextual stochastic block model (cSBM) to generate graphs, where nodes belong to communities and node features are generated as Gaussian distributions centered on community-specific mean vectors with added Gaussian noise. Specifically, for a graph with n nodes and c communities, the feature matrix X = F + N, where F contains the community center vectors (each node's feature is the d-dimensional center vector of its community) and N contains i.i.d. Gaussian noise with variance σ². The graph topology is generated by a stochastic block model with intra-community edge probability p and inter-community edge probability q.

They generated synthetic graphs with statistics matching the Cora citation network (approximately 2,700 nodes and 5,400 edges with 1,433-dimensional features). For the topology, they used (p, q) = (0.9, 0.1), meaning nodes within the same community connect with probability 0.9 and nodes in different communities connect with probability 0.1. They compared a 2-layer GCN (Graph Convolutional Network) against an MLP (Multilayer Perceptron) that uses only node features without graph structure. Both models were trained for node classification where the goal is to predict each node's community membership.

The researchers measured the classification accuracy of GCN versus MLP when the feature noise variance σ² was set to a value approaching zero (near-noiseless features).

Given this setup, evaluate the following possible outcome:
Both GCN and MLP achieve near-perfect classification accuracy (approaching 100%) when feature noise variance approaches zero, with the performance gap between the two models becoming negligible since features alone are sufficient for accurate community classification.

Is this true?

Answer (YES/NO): NO